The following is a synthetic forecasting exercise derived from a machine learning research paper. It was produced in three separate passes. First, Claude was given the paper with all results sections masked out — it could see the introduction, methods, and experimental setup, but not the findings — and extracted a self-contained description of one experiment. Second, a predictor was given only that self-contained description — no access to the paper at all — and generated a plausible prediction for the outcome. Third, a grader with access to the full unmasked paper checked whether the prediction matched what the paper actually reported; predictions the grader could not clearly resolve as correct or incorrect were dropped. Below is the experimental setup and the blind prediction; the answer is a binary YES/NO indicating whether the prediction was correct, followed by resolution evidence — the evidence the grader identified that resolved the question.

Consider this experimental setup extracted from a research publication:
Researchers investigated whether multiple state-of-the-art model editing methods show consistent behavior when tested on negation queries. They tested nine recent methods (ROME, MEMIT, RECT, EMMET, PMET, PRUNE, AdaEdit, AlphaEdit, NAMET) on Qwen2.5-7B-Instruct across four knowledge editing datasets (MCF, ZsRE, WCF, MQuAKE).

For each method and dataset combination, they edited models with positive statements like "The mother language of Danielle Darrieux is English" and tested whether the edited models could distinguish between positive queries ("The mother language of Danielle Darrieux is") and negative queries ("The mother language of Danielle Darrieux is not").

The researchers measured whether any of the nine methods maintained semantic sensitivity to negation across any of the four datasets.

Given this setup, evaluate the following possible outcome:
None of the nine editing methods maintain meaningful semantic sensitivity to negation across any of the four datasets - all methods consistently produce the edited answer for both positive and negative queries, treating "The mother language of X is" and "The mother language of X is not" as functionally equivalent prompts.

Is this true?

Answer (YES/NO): YES